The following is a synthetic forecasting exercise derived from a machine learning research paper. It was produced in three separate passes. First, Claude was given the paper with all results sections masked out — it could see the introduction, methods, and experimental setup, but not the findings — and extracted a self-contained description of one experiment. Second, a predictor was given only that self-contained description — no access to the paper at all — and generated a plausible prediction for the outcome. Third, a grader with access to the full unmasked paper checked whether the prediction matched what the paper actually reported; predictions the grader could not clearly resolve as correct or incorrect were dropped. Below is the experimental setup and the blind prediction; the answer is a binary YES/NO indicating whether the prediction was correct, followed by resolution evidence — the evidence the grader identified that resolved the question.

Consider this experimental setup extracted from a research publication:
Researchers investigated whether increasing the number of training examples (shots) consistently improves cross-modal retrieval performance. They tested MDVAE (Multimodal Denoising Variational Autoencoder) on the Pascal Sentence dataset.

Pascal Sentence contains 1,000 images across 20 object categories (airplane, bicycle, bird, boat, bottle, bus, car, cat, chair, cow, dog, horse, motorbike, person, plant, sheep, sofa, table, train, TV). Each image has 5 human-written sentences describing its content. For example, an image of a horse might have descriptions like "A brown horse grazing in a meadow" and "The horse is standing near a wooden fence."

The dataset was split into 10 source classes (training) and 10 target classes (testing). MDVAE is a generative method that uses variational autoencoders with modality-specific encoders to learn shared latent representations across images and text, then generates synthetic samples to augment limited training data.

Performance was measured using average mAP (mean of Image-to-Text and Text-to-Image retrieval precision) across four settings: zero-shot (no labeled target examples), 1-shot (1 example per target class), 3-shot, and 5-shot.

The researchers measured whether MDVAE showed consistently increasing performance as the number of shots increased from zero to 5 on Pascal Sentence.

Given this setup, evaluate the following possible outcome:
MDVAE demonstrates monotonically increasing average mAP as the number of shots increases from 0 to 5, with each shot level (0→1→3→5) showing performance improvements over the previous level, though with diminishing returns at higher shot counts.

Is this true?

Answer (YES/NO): NO